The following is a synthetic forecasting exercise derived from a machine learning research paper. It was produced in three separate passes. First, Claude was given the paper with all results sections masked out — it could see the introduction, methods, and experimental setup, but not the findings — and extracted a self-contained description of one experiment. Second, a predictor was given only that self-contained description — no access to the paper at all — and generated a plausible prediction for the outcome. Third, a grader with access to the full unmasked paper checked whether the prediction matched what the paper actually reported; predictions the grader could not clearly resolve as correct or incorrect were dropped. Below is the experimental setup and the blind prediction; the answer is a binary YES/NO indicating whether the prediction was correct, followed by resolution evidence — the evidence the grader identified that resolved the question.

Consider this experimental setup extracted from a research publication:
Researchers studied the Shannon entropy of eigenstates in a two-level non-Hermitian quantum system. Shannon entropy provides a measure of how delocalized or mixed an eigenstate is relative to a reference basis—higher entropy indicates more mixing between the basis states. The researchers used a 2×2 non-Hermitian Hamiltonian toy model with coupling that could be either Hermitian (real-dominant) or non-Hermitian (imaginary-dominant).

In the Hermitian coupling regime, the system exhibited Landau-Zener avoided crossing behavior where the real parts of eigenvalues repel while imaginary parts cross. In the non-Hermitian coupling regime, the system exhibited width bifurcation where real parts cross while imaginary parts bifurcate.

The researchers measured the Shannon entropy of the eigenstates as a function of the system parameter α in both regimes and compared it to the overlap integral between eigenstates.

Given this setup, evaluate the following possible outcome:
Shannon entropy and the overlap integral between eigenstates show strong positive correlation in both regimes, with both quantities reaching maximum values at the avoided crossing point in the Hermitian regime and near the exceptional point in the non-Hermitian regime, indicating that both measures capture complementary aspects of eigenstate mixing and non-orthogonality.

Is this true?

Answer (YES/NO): YES